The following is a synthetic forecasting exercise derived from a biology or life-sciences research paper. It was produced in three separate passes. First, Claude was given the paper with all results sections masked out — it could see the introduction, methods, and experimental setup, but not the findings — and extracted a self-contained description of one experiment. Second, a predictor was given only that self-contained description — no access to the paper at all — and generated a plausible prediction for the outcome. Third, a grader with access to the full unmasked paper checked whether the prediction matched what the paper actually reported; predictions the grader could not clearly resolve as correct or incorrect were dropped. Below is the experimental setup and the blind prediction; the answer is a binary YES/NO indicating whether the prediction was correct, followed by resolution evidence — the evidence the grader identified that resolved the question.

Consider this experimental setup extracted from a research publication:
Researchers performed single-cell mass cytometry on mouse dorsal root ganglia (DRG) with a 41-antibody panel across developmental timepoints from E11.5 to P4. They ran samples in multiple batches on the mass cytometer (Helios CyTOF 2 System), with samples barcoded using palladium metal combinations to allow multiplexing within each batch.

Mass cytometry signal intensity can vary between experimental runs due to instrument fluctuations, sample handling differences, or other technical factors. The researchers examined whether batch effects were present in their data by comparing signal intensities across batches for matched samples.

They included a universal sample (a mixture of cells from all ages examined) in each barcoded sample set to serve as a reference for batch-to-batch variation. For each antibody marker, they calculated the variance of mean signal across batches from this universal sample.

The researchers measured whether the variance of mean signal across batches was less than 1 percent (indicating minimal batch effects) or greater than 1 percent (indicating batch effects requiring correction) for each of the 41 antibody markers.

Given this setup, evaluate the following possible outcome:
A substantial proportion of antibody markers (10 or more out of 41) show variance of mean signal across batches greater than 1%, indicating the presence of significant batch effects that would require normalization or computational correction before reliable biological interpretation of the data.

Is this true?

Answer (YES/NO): YES